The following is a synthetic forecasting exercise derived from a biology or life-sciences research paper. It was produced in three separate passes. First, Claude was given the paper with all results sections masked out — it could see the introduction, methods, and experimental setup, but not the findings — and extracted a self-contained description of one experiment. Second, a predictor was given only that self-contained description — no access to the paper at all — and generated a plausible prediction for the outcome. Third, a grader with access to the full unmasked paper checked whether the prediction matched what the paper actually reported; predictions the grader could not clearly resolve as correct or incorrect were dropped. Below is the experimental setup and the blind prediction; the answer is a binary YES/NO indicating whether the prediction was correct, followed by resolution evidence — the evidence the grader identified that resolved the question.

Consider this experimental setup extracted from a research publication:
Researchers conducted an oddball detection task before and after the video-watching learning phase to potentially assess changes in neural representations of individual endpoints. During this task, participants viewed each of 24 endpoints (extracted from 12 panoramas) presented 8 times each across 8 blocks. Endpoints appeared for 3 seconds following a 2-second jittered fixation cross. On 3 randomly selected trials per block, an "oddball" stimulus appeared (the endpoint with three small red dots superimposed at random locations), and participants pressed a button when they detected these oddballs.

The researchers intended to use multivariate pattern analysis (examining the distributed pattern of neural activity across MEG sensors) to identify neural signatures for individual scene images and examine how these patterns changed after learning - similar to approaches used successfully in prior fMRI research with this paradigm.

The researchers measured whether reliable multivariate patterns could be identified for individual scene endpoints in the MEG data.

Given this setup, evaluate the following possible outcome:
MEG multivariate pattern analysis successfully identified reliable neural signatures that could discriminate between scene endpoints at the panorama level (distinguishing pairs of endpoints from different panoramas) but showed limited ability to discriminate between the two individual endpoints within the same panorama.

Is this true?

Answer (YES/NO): NO